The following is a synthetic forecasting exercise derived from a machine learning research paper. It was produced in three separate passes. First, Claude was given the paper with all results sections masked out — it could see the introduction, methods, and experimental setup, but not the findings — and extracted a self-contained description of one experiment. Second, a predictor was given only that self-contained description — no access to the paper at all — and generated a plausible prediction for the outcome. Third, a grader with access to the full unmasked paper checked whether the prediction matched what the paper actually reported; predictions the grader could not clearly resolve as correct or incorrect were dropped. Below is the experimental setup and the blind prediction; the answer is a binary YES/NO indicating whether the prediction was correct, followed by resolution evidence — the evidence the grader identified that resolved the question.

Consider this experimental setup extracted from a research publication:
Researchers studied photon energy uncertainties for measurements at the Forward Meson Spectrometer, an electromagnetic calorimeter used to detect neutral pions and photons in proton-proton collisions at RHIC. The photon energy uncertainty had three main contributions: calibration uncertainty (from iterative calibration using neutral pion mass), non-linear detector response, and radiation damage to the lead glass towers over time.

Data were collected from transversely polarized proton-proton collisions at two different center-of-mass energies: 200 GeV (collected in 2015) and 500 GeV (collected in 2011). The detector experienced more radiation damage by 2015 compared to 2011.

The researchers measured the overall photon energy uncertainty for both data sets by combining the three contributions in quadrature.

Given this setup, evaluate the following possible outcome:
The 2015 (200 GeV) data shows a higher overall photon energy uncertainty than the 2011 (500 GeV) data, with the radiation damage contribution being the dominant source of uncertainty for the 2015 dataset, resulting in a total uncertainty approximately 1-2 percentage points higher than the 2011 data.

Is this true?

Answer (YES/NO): NO